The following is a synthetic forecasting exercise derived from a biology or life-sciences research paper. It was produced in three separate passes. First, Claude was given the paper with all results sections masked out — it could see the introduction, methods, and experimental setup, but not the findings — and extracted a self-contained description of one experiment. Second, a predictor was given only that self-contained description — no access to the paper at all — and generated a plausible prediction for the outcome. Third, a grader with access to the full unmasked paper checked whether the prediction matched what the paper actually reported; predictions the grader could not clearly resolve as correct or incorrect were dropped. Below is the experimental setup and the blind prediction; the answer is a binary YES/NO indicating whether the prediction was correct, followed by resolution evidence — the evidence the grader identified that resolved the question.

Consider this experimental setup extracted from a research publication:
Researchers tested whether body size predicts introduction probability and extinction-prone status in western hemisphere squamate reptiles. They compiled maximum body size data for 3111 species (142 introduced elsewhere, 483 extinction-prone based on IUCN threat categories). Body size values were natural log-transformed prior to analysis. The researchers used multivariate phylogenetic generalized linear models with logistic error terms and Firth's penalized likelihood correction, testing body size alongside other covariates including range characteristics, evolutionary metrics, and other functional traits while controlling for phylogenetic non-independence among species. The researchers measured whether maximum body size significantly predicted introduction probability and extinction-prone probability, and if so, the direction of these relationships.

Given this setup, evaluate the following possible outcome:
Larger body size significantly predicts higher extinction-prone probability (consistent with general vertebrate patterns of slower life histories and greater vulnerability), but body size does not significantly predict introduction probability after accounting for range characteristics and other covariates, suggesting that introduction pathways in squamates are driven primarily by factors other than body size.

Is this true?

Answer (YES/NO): NO